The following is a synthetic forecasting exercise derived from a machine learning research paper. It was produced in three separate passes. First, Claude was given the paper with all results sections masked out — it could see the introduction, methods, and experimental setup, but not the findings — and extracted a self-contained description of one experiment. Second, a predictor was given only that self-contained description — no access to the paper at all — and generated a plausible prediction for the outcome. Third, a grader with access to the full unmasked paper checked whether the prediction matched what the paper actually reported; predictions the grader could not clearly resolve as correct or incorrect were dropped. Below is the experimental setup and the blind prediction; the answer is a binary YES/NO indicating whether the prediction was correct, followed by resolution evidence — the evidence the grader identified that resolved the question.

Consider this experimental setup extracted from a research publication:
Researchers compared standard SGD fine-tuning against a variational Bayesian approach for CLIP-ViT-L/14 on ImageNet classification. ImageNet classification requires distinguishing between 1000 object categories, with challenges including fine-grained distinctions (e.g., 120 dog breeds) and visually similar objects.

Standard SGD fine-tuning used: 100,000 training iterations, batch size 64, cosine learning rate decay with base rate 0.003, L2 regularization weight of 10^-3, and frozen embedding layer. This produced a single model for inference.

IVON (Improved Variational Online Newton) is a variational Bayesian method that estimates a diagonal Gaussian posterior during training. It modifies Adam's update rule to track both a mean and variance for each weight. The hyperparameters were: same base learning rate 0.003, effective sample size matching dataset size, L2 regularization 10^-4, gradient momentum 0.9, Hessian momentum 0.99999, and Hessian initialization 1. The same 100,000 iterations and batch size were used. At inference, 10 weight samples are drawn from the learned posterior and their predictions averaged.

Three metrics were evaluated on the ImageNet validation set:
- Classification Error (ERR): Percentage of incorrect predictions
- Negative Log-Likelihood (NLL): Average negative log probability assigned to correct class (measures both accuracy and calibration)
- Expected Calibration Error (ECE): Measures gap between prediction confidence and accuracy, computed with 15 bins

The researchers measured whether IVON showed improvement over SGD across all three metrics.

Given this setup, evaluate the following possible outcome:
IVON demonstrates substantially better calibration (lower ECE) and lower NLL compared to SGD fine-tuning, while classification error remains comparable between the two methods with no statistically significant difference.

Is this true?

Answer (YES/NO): NO